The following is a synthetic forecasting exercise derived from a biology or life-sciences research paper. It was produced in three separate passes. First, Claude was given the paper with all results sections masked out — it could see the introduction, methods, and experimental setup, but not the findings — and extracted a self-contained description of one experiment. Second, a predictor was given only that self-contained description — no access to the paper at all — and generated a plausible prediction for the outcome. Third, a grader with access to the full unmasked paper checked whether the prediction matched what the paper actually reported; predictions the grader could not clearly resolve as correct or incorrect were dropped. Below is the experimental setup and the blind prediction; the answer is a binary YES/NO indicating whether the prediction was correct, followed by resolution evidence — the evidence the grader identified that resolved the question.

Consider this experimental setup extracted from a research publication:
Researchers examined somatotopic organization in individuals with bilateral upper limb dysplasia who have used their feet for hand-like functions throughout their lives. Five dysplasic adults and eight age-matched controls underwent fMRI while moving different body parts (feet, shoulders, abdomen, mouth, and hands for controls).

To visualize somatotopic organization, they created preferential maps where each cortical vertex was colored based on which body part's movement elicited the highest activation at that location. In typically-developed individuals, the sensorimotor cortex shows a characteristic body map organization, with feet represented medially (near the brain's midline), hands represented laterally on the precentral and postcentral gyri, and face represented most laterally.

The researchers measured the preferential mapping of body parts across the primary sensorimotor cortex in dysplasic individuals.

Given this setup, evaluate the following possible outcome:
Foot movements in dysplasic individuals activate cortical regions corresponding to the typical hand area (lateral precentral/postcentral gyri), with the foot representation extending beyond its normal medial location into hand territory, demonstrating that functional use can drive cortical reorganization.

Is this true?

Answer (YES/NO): NO